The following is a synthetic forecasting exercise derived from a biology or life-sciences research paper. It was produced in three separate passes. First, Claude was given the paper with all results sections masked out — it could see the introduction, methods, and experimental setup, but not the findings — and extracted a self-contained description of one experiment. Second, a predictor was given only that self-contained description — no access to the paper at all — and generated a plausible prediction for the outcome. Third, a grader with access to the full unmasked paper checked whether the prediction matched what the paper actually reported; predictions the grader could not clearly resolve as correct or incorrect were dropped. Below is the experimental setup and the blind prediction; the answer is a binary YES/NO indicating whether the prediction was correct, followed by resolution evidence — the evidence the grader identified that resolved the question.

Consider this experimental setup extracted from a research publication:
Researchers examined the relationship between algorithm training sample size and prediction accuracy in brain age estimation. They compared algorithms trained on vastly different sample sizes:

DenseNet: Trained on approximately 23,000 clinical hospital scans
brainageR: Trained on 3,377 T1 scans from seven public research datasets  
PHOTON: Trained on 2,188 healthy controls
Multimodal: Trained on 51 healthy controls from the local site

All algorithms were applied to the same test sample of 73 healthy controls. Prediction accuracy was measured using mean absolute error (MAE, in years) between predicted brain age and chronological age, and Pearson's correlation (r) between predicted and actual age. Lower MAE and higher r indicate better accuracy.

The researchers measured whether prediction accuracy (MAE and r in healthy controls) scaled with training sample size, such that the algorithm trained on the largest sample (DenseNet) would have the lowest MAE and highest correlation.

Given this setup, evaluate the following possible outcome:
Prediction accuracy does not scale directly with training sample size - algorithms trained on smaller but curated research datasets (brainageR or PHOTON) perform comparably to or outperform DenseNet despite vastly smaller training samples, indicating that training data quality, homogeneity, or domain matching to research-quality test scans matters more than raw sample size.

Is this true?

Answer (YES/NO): YES